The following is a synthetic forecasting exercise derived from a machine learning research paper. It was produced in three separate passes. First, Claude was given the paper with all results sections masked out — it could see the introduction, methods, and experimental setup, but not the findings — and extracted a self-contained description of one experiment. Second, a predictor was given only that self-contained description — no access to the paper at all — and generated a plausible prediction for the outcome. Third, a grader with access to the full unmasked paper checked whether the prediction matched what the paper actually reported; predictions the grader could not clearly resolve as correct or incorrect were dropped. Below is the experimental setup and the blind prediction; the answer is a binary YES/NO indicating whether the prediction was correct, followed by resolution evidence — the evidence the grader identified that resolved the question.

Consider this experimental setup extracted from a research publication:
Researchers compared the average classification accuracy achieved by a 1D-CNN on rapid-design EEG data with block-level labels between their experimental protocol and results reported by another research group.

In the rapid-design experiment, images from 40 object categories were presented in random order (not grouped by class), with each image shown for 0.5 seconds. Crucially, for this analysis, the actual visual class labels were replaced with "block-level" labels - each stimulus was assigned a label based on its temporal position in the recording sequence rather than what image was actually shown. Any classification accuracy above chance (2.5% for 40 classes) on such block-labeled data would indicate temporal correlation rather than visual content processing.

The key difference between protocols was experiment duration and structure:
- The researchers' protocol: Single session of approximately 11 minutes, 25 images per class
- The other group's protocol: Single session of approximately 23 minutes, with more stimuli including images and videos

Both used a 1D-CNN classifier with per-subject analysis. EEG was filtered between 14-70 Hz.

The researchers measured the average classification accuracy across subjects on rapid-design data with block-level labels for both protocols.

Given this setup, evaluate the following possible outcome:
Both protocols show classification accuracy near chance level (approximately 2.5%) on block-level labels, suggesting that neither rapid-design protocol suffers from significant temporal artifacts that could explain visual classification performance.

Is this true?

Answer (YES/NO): NO